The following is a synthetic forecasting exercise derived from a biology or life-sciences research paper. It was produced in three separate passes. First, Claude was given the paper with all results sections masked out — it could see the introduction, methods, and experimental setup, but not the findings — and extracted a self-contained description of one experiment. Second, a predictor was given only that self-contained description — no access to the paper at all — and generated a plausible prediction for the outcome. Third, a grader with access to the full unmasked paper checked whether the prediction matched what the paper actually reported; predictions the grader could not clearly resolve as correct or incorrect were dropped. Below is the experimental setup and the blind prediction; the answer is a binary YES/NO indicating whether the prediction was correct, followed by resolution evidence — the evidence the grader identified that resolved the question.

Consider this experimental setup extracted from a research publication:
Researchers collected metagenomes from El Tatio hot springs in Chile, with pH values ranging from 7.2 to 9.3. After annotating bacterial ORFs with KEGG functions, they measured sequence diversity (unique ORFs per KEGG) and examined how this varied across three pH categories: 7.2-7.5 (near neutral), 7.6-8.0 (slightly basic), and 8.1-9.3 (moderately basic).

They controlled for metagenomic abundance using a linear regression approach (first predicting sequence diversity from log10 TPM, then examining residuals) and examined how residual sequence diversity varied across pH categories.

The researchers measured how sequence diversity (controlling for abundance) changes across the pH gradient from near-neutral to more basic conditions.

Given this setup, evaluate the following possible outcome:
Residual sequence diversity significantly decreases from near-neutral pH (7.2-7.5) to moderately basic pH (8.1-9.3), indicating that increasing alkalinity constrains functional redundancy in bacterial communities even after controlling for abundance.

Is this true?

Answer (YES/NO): YES